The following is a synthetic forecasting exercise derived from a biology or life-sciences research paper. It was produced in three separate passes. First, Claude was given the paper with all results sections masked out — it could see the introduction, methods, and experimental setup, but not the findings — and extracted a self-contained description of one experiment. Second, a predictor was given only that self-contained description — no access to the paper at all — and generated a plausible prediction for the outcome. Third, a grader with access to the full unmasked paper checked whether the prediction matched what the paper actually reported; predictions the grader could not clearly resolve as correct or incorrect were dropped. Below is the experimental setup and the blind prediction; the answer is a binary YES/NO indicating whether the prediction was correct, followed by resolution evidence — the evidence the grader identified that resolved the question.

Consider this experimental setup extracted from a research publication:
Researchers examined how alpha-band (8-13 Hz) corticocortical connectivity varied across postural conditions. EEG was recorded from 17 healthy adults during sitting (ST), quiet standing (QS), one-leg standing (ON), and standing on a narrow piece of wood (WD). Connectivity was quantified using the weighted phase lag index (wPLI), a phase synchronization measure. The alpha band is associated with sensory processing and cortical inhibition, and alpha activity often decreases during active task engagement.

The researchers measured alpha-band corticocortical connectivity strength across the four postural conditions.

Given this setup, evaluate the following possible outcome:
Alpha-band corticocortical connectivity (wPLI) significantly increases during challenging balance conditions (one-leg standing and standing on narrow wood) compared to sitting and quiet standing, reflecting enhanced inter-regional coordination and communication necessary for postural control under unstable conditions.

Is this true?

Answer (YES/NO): NO